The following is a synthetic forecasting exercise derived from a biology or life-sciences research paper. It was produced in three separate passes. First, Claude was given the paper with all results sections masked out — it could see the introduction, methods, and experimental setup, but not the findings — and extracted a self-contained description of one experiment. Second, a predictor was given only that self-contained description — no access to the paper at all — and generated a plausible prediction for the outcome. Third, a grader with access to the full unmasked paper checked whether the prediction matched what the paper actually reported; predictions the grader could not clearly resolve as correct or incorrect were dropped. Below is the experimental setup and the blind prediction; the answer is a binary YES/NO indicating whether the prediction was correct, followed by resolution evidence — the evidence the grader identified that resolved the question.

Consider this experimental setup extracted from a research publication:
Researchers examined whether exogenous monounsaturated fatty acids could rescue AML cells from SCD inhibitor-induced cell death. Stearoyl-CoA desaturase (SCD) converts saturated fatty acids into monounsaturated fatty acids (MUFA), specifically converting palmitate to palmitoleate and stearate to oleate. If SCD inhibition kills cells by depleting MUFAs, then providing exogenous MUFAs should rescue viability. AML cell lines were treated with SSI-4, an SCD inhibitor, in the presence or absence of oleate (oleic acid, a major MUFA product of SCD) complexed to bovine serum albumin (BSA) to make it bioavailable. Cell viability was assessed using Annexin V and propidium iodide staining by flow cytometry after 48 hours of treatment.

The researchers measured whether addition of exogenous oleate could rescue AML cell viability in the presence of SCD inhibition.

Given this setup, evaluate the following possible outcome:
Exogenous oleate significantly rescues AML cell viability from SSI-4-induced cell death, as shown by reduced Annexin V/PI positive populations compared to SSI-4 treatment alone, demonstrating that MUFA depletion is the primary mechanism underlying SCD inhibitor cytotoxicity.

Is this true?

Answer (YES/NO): YES